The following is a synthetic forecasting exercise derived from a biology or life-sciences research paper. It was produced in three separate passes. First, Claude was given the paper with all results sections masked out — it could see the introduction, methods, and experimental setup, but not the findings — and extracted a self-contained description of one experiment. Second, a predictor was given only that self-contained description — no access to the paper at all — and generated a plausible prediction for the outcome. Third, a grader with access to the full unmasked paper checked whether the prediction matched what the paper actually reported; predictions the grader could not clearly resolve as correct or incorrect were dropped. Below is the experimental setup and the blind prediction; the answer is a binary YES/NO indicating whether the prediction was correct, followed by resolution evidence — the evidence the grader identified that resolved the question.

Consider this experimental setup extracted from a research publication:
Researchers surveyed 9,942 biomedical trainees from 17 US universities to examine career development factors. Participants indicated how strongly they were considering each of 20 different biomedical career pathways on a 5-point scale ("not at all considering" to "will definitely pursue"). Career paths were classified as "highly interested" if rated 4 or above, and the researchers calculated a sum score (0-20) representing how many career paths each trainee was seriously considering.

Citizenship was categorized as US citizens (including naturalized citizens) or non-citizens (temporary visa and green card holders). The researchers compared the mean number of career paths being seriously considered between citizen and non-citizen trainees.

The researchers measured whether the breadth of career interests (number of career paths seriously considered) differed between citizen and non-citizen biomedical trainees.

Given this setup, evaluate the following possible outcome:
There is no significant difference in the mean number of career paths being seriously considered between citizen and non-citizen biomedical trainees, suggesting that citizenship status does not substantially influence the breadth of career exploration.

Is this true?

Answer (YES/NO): NO